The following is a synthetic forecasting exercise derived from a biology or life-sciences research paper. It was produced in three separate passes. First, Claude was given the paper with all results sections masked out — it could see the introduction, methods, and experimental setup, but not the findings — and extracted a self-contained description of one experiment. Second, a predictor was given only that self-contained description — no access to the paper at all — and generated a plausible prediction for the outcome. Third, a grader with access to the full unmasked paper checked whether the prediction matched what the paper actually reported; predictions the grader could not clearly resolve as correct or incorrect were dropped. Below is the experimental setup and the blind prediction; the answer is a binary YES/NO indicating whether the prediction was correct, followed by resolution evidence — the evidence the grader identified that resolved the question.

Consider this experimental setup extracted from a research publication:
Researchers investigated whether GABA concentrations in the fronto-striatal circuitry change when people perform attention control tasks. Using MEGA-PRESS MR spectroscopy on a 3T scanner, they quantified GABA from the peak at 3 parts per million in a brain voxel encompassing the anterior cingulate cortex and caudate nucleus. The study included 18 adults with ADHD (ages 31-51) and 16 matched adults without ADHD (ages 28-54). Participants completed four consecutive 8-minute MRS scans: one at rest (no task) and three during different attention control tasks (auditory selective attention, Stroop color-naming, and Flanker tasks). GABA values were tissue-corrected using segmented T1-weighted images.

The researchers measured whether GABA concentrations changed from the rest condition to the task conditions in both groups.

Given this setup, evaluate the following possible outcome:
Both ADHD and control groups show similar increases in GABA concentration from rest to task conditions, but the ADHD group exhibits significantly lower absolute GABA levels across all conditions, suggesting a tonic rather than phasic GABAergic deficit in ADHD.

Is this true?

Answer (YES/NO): NO